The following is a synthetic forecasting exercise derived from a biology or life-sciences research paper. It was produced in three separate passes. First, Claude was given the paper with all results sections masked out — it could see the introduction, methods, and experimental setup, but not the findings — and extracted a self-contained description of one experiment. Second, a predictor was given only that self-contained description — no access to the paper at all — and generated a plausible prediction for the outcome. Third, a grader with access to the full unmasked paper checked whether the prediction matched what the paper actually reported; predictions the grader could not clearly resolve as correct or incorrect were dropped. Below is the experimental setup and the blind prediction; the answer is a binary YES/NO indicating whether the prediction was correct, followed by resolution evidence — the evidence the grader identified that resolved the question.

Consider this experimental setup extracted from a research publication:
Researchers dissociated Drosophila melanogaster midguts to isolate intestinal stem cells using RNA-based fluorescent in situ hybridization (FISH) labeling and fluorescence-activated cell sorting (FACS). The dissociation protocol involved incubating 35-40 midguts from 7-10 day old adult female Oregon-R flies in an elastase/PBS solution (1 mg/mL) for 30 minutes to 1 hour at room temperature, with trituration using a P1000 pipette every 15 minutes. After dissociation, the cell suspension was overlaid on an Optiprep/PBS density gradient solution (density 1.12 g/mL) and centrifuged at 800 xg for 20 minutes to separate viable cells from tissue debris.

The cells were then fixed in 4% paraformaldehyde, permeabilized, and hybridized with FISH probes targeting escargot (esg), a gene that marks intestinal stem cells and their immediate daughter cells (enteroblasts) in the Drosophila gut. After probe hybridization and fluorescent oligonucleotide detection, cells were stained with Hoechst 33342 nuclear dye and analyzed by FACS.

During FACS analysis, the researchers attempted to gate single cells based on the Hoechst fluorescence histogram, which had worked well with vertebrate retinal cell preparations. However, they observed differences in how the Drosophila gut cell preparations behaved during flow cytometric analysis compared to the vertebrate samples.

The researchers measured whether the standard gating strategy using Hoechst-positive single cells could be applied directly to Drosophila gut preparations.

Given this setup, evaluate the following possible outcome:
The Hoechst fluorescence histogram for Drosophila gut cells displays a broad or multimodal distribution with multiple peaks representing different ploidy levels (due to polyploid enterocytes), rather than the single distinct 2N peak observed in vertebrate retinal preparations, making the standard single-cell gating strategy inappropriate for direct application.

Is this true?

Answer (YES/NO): NO